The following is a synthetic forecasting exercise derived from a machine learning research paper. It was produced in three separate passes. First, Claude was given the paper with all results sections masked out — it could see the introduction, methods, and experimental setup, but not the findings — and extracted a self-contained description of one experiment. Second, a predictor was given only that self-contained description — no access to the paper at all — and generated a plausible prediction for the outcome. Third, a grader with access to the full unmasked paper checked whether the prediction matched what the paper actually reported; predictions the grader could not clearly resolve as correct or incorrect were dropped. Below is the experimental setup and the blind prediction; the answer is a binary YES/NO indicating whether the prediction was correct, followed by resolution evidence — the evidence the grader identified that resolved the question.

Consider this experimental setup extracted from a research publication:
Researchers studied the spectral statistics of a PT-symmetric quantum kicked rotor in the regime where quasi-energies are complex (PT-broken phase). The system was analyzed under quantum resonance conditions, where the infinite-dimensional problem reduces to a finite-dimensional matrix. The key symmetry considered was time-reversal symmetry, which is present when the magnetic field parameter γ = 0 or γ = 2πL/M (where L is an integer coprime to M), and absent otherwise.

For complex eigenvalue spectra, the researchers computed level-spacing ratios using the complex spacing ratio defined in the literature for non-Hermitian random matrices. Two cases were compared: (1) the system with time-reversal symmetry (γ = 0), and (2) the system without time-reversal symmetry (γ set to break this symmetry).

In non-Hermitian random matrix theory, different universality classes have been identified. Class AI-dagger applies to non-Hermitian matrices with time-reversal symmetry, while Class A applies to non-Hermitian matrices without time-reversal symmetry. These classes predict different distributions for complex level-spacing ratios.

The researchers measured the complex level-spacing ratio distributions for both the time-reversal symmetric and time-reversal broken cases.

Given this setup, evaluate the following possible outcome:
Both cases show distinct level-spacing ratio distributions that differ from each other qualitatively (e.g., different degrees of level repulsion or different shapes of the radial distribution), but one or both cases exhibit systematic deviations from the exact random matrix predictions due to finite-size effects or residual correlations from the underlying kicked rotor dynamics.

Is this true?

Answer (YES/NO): NO